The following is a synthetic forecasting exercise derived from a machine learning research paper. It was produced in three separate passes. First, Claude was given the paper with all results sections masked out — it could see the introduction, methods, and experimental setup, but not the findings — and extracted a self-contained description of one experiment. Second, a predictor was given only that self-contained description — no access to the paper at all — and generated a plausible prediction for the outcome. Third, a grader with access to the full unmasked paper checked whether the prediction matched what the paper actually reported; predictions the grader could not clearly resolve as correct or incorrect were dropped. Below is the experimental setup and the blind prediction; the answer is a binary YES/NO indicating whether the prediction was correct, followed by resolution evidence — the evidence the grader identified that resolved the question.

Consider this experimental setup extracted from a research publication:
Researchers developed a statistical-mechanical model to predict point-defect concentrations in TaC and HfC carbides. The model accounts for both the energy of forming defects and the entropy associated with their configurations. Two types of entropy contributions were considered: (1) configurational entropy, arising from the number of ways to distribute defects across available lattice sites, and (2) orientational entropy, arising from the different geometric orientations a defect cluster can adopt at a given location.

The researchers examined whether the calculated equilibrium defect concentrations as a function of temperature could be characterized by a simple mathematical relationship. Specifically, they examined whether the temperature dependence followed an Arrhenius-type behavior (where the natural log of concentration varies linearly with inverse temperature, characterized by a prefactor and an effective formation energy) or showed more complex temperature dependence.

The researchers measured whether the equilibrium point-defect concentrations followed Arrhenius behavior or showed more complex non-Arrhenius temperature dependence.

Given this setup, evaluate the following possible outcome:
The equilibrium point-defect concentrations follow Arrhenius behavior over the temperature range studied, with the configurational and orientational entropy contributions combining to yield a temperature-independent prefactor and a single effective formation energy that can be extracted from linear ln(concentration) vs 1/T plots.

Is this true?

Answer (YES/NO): YES